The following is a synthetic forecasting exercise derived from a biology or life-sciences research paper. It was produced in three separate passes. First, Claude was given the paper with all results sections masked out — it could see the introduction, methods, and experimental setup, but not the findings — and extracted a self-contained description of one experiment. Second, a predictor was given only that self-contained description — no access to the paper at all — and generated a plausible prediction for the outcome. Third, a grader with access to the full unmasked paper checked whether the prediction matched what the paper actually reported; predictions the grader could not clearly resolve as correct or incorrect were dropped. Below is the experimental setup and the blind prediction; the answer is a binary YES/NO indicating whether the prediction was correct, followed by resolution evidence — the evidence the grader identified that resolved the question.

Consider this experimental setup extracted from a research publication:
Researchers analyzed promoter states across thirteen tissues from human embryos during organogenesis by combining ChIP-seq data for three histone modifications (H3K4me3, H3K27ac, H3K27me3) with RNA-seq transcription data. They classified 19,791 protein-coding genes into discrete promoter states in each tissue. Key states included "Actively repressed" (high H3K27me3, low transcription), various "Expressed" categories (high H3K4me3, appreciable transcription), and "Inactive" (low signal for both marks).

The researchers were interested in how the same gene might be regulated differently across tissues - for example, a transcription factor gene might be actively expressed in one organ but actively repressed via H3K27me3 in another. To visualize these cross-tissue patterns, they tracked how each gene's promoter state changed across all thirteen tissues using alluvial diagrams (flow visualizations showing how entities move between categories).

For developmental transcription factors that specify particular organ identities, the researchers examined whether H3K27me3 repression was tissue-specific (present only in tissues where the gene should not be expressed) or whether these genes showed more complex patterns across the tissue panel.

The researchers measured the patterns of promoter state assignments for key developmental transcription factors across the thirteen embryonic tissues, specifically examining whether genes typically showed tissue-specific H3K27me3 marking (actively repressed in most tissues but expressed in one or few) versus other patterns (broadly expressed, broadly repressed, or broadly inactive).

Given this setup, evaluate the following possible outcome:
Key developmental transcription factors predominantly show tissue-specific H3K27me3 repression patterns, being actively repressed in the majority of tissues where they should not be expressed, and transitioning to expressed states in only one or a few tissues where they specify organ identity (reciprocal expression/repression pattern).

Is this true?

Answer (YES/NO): YES